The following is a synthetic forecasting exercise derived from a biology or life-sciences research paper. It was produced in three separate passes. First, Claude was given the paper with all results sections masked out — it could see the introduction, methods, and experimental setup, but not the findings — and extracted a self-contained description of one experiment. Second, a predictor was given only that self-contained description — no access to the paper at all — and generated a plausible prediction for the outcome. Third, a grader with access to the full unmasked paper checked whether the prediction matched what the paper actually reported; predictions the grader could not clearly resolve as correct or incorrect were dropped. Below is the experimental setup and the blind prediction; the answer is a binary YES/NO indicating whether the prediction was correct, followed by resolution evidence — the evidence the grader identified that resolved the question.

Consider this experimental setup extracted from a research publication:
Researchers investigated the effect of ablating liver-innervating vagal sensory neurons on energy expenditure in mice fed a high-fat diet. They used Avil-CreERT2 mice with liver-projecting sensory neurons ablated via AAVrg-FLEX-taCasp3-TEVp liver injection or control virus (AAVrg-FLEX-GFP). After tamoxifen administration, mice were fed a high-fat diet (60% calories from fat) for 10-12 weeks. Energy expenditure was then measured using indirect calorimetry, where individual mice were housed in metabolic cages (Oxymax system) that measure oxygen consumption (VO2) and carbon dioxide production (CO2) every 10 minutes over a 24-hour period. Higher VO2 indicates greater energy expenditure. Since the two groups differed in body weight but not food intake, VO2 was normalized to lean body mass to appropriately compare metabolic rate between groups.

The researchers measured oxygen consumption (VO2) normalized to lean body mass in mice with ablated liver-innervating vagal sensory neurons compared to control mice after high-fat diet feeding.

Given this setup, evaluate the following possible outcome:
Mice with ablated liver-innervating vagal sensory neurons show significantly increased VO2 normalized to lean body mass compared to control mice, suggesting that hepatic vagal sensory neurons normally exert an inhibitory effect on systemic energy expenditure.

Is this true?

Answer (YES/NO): YES